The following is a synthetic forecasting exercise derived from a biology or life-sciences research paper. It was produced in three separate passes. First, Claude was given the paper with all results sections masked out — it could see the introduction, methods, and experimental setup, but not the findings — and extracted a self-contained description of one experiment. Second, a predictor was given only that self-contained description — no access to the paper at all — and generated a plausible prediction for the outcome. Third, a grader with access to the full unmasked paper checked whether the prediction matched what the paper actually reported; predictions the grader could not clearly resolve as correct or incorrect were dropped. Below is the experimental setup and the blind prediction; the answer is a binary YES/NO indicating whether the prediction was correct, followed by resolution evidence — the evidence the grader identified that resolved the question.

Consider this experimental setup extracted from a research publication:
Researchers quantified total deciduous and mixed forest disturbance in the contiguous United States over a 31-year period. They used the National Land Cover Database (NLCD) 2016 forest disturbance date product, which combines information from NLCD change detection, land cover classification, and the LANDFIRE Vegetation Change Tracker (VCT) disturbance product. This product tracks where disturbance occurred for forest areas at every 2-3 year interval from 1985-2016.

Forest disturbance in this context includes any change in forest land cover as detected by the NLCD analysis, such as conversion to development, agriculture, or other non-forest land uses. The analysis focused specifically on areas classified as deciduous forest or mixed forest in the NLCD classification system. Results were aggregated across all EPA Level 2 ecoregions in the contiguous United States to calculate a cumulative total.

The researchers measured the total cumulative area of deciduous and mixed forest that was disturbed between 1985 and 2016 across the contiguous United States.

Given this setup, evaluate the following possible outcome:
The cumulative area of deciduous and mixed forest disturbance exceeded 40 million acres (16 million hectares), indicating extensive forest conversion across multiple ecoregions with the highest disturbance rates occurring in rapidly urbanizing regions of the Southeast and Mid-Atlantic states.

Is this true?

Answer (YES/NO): NO